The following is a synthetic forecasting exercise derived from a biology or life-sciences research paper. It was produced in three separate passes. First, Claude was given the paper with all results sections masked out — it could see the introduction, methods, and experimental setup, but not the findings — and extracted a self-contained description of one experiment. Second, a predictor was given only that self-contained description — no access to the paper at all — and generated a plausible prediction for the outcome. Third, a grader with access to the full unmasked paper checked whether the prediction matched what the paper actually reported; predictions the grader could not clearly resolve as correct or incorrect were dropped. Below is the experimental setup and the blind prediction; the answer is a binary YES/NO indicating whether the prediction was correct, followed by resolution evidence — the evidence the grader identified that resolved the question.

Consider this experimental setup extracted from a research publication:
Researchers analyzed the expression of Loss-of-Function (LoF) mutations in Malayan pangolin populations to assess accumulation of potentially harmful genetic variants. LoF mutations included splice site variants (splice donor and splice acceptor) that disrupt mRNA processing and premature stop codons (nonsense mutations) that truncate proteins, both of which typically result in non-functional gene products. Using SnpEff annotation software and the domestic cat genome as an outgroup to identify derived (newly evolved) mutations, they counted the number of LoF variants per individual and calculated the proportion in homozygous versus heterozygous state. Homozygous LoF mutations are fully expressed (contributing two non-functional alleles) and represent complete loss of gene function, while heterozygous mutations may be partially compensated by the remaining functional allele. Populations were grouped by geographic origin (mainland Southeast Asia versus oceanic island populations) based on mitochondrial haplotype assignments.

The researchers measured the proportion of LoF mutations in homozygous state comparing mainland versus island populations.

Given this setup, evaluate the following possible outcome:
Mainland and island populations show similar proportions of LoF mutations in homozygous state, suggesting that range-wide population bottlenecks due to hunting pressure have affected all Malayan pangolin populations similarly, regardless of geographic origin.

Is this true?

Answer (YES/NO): NO